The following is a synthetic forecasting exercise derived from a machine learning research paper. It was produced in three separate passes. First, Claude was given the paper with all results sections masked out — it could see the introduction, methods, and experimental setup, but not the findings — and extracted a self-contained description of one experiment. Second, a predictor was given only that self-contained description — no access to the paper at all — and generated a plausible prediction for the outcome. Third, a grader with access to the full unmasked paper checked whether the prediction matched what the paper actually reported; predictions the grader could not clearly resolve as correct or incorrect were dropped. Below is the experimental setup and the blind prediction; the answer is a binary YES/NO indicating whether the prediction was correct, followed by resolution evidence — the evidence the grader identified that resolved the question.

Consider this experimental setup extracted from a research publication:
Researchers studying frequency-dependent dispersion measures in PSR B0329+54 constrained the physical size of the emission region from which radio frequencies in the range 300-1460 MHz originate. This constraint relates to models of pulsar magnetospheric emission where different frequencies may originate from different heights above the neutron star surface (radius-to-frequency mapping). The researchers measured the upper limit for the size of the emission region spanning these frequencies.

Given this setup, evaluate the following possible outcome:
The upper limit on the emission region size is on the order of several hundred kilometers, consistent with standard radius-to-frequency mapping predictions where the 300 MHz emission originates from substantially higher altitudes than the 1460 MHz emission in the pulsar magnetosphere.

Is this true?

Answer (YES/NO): NO